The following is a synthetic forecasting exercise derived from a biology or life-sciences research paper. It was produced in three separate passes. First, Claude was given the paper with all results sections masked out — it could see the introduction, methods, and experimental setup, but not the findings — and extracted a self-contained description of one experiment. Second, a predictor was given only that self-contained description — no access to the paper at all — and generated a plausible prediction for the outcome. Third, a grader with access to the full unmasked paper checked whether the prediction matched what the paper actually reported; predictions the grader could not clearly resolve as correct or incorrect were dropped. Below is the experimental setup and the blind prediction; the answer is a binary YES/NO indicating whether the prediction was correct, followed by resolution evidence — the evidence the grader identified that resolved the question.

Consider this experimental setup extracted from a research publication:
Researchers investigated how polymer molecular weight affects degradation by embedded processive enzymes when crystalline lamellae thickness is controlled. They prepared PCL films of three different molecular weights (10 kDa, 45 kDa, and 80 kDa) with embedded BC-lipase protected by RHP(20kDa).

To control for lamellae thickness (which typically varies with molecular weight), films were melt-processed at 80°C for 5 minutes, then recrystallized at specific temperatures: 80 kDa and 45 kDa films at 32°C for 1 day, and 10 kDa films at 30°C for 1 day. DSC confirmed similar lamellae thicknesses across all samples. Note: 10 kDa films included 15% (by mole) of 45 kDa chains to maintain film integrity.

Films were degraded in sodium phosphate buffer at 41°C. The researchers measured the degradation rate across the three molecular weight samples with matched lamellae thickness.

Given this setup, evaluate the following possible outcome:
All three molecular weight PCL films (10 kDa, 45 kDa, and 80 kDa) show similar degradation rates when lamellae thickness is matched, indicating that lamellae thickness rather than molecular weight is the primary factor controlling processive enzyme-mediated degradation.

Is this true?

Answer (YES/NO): NO